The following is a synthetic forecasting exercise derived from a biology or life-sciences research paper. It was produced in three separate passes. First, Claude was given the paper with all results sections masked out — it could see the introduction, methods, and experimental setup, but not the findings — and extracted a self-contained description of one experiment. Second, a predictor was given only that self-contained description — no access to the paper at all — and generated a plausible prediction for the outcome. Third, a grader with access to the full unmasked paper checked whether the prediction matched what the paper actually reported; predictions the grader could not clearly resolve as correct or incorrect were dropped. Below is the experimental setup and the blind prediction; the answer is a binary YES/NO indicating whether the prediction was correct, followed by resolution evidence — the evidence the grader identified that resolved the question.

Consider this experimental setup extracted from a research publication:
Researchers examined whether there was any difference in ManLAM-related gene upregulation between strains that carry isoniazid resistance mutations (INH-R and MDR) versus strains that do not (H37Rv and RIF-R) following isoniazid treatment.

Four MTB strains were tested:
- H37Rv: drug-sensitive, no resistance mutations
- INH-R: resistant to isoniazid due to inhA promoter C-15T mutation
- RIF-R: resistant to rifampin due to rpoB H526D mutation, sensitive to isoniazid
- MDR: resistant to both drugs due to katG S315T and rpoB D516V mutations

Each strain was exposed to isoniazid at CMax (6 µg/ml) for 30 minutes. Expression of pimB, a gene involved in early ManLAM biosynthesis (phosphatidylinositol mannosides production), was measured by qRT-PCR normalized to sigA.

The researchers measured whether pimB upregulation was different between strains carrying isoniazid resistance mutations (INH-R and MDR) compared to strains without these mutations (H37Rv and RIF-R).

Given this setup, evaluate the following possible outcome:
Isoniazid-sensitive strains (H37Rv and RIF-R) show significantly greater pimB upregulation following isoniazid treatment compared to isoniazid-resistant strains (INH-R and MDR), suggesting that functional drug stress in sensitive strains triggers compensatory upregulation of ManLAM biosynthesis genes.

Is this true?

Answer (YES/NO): NO